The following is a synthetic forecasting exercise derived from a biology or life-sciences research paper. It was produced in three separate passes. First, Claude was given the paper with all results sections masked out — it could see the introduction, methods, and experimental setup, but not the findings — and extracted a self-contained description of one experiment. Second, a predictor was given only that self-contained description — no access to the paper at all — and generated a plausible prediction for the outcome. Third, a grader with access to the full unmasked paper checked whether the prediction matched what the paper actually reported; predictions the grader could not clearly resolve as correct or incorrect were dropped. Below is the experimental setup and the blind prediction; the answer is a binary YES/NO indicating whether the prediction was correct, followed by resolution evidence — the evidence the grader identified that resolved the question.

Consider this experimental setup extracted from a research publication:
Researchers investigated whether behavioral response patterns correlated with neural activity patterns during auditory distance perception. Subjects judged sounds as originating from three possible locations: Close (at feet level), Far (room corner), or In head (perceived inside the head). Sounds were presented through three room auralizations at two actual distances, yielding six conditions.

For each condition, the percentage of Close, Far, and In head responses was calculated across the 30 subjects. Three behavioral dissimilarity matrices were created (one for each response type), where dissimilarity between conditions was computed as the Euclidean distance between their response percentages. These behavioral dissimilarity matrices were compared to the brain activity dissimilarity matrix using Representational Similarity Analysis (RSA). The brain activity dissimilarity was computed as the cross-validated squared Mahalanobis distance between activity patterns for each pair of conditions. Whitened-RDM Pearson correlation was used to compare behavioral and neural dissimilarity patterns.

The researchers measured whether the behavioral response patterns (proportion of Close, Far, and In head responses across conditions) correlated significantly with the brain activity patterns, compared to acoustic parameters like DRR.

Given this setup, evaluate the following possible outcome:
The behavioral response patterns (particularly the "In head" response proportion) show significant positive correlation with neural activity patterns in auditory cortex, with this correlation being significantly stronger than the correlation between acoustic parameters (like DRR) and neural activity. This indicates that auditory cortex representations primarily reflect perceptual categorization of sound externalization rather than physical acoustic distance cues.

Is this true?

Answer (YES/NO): NO